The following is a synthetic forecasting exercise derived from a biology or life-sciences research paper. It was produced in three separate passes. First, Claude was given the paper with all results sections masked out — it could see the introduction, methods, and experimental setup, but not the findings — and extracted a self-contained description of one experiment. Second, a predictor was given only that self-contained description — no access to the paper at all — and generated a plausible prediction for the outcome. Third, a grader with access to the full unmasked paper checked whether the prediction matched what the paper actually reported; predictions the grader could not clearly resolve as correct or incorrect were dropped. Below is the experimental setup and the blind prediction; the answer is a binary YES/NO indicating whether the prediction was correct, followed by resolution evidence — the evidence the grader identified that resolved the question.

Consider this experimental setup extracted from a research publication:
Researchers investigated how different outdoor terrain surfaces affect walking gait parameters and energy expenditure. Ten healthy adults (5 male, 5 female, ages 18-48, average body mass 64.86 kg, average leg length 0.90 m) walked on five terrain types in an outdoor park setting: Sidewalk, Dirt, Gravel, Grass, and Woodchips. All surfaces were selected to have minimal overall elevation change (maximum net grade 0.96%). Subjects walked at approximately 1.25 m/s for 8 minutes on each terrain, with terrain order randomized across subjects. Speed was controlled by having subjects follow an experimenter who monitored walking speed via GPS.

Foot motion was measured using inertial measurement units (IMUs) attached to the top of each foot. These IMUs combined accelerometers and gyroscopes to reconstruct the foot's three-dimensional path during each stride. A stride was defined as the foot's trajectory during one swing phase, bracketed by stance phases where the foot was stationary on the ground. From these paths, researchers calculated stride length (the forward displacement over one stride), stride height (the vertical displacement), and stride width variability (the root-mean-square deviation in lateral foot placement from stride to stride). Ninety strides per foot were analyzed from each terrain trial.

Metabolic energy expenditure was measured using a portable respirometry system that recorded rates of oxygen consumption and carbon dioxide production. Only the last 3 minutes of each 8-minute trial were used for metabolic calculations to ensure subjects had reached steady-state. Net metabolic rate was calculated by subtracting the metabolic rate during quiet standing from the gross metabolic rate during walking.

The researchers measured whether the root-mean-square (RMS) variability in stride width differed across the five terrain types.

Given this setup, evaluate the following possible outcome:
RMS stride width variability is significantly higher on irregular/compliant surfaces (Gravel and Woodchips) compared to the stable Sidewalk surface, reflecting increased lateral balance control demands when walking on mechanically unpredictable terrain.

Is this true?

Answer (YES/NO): YES